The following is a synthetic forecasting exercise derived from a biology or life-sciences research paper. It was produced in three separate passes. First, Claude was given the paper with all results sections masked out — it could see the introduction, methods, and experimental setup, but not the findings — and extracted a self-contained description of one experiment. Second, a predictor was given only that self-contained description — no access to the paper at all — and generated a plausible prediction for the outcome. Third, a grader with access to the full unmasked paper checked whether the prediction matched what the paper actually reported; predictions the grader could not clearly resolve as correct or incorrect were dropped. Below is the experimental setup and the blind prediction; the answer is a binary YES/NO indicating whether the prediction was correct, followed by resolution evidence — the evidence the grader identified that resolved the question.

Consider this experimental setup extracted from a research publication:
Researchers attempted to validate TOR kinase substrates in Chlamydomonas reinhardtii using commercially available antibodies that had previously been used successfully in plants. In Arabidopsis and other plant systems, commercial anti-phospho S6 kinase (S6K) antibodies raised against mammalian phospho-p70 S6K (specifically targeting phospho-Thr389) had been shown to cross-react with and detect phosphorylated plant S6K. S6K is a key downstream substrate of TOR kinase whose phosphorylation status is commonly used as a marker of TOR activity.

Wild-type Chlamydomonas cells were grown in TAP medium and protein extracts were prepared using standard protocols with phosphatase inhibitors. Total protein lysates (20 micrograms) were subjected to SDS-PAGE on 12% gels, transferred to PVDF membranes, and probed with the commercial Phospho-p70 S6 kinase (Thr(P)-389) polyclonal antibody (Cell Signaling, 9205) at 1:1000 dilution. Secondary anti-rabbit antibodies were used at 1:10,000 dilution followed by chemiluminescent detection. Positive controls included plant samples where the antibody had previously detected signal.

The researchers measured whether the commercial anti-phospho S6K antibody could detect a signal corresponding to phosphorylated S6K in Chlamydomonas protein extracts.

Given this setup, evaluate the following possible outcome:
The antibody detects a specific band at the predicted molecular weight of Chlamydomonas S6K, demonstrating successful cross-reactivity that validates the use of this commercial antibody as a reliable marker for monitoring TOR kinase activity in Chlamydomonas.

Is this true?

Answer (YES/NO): NO